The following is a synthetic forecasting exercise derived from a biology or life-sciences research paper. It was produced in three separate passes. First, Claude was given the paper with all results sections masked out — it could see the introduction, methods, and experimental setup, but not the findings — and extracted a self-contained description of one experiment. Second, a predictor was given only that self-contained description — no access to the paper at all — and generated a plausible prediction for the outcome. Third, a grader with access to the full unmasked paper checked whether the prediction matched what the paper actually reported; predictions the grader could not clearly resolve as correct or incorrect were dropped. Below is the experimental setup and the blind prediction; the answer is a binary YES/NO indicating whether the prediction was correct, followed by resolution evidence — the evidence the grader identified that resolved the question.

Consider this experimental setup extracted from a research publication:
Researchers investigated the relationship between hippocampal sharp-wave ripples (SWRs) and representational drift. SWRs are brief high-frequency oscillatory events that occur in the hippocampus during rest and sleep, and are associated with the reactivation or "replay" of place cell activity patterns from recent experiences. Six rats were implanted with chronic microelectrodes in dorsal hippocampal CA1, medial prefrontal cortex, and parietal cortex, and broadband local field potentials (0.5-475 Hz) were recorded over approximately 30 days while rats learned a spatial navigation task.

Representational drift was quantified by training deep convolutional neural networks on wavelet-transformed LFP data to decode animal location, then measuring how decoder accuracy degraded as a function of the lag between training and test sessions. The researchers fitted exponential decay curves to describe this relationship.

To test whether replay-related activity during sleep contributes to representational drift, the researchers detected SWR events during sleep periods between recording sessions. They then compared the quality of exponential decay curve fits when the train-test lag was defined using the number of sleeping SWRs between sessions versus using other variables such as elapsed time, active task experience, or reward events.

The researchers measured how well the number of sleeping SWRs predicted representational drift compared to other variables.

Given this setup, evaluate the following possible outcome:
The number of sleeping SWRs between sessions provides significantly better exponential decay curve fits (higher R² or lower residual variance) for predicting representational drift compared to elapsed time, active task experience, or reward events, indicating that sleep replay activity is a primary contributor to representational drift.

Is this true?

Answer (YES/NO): YES